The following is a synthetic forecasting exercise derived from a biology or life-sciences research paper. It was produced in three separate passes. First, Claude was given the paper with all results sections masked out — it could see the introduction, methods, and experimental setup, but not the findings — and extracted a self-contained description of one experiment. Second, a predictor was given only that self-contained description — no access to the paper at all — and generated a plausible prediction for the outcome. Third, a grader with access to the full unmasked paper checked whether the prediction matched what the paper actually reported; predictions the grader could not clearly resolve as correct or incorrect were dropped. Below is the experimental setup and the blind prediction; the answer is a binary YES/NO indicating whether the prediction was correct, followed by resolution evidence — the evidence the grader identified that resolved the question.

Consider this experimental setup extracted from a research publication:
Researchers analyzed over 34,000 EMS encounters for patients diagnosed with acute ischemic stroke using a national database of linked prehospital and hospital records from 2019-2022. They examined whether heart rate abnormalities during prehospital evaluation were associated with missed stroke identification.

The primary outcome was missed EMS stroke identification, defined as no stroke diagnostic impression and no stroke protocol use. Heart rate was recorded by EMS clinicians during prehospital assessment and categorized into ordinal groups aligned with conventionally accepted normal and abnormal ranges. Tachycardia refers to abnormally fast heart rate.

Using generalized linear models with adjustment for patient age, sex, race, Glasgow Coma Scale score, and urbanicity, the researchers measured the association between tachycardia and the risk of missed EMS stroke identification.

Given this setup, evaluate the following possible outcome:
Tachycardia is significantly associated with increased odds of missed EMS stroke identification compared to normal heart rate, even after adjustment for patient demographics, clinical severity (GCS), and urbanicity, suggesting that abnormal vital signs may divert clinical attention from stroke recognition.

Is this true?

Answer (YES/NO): YES